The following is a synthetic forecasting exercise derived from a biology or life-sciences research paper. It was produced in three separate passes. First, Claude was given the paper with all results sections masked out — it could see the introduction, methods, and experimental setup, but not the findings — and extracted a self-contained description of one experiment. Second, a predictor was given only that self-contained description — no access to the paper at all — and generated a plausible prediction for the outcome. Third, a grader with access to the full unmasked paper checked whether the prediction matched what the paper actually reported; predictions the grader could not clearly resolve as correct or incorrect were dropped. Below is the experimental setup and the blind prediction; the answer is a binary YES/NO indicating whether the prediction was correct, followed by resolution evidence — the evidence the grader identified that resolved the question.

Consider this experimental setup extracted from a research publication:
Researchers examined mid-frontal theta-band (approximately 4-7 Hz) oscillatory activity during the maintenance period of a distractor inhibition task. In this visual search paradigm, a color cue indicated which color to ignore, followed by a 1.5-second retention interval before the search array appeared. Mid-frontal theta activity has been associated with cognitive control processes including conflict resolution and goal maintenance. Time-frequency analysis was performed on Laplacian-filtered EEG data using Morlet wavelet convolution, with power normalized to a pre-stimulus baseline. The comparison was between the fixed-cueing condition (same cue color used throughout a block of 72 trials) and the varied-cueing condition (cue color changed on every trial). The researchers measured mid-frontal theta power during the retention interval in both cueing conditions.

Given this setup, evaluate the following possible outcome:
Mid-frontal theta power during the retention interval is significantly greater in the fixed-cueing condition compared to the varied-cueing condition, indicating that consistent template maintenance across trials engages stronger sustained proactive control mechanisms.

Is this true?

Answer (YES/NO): NO